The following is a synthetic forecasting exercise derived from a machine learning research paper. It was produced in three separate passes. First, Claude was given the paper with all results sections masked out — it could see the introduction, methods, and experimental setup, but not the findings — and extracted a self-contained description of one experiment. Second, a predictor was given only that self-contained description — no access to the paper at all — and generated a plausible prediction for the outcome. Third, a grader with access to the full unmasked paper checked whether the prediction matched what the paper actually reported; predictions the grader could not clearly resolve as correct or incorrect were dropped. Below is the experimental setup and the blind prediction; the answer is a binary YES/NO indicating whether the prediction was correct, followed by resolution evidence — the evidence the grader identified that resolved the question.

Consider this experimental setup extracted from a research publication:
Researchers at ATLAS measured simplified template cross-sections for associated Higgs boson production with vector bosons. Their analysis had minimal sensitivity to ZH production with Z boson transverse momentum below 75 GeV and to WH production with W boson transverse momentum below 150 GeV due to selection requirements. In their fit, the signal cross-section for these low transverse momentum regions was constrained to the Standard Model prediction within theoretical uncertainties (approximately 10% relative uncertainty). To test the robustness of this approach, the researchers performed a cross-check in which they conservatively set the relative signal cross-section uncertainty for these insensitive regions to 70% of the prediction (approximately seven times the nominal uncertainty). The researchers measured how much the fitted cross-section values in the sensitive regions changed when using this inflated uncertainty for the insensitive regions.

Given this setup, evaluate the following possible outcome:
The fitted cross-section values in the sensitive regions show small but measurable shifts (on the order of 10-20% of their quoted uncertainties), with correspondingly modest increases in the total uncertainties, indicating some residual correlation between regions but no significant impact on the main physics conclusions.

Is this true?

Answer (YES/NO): NO